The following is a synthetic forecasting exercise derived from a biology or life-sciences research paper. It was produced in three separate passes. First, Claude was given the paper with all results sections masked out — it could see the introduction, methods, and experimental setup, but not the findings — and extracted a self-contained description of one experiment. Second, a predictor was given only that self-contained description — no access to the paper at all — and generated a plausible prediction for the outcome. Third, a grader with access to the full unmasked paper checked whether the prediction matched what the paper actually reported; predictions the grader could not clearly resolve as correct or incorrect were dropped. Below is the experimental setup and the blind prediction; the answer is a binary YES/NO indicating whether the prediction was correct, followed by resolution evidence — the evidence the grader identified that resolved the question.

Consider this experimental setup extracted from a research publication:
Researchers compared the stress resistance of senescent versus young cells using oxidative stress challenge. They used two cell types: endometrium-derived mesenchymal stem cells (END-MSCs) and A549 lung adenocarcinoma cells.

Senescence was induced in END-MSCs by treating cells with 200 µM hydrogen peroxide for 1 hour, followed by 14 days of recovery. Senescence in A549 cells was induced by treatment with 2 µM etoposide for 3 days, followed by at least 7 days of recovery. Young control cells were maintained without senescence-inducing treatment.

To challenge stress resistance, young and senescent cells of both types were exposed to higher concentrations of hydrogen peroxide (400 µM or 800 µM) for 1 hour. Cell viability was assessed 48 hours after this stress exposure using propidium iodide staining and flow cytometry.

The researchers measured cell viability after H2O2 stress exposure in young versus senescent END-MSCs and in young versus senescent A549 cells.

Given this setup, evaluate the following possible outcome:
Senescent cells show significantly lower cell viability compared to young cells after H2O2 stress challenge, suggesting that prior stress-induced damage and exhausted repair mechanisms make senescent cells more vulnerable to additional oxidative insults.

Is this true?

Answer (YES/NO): NO